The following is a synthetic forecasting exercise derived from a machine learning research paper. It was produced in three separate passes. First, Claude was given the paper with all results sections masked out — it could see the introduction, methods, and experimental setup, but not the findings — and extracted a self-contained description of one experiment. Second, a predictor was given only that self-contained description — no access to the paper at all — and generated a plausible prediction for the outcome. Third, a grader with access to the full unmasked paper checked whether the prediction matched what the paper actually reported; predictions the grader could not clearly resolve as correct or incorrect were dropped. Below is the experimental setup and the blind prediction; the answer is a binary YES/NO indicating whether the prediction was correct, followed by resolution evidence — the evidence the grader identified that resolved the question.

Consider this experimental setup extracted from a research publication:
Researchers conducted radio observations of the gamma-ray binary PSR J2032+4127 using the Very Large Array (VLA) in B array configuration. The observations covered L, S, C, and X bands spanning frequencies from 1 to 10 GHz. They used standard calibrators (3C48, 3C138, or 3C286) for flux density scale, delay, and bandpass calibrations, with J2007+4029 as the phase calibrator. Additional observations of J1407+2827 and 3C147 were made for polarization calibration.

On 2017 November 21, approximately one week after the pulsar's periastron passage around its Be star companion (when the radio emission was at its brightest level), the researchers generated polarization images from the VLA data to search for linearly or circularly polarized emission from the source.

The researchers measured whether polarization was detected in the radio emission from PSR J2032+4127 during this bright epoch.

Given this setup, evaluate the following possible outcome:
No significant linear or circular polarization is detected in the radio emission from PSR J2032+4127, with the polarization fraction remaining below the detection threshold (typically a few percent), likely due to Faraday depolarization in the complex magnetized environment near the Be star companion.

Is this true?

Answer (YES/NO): YES